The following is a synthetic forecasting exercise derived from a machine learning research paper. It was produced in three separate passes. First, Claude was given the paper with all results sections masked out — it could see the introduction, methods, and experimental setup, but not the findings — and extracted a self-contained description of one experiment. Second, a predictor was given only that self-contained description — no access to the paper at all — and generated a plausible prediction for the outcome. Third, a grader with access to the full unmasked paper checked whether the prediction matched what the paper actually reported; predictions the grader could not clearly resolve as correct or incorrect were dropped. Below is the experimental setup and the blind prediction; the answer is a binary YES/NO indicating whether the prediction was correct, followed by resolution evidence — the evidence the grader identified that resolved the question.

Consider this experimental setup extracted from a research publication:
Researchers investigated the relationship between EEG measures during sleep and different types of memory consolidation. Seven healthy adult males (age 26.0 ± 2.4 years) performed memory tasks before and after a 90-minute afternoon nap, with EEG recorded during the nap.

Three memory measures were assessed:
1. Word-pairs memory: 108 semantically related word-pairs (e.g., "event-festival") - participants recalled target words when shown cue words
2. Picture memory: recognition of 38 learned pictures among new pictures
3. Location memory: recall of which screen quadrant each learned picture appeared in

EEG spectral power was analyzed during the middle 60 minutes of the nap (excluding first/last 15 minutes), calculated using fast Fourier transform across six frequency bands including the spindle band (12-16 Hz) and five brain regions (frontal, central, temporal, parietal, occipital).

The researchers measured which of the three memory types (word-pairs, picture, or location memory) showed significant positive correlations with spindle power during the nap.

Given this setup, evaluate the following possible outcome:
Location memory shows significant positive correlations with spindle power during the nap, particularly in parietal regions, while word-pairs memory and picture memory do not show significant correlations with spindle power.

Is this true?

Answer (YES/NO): YES